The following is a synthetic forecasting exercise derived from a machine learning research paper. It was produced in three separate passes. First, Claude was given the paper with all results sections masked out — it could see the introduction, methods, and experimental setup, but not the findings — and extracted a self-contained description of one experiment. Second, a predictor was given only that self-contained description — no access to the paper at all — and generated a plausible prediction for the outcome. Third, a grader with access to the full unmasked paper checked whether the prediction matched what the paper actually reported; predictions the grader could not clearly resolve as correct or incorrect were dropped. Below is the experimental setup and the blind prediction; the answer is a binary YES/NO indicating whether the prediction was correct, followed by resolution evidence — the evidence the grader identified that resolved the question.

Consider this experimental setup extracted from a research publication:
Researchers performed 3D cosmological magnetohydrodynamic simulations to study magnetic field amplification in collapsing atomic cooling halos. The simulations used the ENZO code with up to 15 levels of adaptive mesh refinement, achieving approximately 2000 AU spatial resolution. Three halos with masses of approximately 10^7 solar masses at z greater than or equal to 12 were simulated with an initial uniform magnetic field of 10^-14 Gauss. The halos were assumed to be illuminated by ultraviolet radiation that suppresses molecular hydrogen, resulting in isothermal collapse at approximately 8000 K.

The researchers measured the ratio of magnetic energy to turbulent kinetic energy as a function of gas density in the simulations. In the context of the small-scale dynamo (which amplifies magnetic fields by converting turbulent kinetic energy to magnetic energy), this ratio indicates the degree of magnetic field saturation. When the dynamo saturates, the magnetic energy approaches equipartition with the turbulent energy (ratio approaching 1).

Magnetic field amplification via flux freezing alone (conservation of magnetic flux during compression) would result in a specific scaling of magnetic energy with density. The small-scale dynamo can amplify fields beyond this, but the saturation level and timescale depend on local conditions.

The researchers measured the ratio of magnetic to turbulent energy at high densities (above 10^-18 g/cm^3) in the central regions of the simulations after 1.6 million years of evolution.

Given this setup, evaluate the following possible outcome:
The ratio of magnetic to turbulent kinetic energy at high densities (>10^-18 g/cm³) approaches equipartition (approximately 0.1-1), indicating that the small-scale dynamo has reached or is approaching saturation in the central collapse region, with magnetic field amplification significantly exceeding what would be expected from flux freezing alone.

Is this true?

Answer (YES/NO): YES